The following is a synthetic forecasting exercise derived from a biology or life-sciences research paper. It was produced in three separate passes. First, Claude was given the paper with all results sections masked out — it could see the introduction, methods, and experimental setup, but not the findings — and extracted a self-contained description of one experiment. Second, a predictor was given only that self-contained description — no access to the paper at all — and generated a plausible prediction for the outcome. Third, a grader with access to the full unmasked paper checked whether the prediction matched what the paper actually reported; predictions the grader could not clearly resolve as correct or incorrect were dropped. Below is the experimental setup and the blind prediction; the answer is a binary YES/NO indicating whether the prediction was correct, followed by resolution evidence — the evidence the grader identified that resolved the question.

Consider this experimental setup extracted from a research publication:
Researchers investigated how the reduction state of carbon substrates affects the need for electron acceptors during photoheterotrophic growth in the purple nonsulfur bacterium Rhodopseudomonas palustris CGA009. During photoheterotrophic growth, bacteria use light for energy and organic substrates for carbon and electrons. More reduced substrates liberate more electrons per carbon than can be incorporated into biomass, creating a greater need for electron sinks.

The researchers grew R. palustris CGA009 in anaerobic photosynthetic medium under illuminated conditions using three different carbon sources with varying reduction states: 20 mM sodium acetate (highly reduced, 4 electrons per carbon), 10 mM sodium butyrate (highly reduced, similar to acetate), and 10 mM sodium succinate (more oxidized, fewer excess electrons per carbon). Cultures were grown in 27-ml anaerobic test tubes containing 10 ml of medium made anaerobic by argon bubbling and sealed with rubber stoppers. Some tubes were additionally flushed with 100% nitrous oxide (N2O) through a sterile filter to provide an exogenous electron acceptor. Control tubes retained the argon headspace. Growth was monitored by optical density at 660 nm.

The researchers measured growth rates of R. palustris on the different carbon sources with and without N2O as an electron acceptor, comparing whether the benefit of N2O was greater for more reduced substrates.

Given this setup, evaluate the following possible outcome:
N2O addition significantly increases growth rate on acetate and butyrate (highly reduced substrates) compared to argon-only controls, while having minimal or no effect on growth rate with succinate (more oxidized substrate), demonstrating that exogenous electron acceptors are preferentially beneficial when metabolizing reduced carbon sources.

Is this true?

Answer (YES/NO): NO